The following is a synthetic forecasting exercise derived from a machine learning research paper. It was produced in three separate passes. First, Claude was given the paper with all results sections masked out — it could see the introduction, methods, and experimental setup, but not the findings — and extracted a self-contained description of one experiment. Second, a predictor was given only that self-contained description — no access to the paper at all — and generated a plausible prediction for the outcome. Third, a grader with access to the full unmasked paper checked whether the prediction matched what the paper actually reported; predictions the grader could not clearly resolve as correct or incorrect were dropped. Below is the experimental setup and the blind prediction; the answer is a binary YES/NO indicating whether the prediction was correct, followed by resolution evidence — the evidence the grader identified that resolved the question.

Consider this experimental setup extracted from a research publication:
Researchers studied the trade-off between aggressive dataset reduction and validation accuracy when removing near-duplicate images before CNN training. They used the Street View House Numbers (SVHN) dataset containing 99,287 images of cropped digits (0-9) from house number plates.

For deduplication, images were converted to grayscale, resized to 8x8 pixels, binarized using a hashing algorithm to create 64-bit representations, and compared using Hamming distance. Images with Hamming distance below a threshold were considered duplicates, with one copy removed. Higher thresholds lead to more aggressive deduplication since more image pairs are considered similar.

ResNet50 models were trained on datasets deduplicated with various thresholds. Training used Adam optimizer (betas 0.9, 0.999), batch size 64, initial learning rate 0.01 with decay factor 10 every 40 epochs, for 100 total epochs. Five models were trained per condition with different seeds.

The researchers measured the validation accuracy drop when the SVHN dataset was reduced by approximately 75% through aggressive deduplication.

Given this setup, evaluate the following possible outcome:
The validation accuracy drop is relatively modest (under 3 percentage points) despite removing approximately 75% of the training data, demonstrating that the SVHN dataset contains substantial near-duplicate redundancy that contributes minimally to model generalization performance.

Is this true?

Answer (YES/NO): NO